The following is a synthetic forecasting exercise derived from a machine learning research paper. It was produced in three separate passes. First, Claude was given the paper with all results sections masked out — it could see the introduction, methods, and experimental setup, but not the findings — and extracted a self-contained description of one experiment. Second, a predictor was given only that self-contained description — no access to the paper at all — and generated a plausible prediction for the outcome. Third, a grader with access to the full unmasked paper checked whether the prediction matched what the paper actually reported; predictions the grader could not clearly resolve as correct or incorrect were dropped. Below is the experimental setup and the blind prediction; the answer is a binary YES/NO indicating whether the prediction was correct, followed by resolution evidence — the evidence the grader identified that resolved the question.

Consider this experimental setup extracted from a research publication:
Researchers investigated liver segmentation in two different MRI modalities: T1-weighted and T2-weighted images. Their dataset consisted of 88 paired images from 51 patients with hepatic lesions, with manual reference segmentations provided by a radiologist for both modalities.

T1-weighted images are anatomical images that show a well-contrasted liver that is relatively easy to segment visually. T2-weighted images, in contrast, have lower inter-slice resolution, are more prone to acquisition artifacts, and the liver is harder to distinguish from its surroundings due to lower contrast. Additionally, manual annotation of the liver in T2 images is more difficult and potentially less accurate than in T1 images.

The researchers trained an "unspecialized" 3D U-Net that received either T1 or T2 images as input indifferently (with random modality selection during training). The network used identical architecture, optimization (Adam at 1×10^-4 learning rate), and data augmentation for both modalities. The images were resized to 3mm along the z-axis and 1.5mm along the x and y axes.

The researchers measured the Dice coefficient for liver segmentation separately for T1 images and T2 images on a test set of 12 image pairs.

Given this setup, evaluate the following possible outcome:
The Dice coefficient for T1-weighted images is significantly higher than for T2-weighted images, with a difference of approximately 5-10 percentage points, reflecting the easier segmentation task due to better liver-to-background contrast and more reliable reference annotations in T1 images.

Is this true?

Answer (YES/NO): NO